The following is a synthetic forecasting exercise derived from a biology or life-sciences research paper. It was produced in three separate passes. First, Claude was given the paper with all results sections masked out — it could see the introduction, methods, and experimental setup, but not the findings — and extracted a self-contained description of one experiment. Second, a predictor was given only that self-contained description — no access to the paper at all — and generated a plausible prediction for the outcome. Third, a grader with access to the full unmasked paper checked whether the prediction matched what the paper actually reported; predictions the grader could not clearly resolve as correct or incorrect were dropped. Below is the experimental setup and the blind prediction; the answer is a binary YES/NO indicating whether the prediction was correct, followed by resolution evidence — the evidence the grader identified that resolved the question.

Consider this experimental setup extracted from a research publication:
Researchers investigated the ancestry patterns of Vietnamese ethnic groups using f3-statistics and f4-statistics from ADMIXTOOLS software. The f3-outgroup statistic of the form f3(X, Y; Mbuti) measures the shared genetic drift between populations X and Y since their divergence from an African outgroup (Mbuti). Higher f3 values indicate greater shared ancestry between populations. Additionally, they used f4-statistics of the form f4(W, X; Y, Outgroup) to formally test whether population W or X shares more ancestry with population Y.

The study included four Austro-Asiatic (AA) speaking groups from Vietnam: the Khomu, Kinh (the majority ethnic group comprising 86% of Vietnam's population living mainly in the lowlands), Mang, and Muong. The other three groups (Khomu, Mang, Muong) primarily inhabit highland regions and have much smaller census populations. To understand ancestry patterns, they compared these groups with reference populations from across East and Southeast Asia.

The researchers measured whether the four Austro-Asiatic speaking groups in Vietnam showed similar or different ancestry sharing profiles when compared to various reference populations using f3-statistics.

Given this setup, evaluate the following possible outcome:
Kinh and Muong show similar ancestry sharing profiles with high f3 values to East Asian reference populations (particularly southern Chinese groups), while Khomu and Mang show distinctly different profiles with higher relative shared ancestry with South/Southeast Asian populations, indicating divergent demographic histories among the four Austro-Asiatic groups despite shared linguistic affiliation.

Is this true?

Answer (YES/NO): YES